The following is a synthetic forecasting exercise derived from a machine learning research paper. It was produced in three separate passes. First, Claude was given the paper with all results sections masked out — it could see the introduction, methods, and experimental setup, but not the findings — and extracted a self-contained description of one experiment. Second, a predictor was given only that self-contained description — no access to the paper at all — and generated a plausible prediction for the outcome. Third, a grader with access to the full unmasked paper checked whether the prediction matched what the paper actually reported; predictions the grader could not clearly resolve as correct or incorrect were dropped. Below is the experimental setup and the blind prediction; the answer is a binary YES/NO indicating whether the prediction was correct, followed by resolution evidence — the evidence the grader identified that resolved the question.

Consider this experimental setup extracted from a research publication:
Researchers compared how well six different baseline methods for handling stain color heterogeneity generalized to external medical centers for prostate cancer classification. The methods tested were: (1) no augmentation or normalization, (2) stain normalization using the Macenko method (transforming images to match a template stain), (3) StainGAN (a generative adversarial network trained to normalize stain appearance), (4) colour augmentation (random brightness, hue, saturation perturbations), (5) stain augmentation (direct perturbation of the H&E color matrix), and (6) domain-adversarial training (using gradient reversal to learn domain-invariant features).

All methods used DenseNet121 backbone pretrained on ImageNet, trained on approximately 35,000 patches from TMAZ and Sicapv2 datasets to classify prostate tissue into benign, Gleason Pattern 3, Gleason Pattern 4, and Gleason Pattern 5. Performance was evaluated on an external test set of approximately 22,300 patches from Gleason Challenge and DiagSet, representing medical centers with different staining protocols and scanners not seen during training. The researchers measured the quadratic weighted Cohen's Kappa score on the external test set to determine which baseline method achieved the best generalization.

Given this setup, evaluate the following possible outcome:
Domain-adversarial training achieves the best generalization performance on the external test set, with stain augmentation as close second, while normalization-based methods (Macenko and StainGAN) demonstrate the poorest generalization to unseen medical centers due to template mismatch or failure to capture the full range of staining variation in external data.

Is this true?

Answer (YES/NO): NO